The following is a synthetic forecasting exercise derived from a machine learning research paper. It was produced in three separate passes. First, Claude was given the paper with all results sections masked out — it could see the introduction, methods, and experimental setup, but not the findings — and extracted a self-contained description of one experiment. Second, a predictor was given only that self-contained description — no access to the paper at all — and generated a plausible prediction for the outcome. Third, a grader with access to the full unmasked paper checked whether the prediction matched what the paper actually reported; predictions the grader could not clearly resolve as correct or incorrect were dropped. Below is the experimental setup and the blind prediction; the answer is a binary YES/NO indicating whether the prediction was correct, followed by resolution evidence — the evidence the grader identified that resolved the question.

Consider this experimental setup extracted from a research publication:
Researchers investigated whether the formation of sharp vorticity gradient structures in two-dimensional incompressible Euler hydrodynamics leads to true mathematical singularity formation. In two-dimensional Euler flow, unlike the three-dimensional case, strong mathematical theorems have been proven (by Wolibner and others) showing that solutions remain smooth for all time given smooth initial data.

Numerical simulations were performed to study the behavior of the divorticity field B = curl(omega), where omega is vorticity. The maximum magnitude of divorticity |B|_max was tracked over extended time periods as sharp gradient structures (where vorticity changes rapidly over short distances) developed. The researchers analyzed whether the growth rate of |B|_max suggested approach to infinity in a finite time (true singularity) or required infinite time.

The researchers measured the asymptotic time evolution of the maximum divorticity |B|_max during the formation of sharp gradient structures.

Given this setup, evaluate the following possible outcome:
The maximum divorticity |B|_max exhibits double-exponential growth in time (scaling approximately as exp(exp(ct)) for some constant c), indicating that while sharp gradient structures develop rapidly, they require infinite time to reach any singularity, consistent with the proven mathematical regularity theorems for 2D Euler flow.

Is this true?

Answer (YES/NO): NO